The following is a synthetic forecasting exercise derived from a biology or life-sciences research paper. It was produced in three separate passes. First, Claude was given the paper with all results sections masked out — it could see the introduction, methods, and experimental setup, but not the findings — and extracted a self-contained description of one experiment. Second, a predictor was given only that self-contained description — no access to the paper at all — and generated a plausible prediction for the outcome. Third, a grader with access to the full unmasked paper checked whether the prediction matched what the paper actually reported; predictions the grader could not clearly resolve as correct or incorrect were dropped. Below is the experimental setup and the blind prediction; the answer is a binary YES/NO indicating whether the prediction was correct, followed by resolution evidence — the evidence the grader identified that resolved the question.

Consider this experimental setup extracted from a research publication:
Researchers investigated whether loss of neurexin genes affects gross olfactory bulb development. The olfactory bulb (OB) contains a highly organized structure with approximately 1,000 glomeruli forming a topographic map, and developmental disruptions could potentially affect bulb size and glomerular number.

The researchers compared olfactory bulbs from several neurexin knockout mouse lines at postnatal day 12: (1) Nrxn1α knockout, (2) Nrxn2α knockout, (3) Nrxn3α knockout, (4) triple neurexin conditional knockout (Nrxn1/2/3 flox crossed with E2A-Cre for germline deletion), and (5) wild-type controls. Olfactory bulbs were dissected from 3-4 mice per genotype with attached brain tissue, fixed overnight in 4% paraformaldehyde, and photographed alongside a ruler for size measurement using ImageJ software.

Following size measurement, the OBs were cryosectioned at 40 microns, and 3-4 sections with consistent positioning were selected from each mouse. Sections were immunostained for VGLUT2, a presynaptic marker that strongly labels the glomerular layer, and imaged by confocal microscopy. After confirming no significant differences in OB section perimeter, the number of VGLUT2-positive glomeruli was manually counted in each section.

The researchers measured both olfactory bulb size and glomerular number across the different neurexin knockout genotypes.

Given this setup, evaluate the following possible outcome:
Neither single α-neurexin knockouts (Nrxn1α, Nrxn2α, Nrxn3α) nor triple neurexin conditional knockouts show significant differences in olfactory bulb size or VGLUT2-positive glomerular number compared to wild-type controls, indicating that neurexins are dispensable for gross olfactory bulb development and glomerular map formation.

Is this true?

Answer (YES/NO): YES